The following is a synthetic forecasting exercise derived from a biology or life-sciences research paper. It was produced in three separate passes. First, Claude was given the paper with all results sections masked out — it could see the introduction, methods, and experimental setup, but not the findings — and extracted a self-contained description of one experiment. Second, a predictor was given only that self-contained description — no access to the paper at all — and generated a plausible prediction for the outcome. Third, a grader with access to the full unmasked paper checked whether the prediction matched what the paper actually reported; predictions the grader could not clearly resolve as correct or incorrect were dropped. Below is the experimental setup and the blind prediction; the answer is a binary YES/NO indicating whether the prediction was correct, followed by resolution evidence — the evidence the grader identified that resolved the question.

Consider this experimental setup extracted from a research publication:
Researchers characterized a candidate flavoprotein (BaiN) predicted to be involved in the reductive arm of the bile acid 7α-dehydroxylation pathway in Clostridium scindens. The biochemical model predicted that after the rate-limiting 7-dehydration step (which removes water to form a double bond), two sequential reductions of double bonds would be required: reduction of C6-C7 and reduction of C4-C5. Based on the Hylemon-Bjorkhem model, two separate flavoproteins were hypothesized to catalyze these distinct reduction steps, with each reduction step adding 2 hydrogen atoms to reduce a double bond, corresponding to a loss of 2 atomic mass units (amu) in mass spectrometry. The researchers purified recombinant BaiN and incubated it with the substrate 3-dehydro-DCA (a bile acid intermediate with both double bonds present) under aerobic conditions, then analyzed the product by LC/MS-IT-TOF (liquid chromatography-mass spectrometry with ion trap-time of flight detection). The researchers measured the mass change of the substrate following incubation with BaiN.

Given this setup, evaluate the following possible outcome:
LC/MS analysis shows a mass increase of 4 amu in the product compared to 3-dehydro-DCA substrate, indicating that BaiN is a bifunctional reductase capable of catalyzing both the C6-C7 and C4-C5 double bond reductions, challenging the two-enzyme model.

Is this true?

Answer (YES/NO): NO